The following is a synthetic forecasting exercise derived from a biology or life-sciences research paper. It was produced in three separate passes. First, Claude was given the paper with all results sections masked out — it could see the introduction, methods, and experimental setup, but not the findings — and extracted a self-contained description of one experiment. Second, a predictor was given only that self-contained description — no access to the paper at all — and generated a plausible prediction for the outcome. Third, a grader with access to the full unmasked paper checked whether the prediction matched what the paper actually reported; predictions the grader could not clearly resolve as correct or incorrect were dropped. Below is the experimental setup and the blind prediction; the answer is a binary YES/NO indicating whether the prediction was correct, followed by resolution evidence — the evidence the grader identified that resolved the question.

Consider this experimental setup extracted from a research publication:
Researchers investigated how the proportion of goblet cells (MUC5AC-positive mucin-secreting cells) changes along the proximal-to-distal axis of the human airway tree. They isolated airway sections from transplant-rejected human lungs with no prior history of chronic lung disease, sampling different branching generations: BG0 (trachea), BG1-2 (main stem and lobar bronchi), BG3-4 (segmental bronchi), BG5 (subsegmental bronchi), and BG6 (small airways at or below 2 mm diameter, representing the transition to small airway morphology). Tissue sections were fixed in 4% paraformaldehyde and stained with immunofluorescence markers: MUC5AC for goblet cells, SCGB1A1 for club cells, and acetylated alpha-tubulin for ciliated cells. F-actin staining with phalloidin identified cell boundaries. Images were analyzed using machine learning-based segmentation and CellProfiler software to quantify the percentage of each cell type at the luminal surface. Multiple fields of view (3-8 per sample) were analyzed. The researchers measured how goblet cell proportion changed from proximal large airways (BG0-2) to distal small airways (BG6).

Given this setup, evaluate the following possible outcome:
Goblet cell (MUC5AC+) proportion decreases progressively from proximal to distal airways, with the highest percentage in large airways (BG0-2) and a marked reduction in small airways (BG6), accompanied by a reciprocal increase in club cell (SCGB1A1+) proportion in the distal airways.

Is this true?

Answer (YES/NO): YES